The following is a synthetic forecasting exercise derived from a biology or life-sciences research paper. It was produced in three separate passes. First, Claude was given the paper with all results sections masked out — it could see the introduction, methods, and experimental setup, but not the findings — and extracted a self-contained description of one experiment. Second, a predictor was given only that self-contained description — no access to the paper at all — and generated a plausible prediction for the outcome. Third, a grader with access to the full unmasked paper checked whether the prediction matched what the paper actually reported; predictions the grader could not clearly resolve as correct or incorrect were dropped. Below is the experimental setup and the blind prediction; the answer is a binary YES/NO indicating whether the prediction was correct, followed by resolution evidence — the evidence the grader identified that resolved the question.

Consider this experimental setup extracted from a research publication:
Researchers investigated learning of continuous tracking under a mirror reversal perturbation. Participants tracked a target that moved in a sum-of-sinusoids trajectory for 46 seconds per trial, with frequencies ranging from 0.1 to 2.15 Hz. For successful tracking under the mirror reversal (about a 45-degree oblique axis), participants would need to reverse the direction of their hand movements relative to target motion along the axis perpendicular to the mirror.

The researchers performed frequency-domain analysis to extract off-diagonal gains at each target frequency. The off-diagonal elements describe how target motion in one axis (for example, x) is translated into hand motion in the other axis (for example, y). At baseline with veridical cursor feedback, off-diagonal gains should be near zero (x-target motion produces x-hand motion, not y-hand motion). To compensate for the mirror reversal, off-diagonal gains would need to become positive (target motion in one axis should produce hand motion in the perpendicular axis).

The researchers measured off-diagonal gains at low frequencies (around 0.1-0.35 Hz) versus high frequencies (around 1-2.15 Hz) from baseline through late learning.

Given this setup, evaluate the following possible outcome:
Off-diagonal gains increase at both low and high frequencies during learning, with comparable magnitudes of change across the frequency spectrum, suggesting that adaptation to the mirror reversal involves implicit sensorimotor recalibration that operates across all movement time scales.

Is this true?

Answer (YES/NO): NO